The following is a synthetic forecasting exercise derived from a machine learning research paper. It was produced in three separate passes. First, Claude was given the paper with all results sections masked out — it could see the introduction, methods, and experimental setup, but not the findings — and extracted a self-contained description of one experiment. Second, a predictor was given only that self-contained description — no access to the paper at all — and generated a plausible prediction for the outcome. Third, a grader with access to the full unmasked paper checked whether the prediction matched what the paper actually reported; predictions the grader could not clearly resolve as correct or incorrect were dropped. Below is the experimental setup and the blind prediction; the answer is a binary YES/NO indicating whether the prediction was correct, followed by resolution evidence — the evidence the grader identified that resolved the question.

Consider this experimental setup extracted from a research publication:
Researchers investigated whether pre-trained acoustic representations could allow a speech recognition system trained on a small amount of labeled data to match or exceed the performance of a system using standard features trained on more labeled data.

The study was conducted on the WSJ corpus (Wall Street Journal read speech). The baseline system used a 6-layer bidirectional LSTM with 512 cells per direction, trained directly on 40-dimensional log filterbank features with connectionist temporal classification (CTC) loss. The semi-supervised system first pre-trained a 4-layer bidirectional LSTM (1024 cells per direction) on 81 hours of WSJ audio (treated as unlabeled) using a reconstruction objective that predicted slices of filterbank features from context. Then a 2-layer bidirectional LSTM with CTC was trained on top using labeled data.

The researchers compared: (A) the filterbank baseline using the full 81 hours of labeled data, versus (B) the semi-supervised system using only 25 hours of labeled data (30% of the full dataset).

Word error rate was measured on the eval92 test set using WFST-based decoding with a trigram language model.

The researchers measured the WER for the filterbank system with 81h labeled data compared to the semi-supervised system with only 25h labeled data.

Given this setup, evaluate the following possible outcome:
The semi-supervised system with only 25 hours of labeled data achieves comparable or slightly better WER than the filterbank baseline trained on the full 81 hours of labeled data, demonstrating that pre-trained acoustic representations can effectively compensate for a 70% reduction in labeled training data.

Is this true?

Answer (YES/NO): YES